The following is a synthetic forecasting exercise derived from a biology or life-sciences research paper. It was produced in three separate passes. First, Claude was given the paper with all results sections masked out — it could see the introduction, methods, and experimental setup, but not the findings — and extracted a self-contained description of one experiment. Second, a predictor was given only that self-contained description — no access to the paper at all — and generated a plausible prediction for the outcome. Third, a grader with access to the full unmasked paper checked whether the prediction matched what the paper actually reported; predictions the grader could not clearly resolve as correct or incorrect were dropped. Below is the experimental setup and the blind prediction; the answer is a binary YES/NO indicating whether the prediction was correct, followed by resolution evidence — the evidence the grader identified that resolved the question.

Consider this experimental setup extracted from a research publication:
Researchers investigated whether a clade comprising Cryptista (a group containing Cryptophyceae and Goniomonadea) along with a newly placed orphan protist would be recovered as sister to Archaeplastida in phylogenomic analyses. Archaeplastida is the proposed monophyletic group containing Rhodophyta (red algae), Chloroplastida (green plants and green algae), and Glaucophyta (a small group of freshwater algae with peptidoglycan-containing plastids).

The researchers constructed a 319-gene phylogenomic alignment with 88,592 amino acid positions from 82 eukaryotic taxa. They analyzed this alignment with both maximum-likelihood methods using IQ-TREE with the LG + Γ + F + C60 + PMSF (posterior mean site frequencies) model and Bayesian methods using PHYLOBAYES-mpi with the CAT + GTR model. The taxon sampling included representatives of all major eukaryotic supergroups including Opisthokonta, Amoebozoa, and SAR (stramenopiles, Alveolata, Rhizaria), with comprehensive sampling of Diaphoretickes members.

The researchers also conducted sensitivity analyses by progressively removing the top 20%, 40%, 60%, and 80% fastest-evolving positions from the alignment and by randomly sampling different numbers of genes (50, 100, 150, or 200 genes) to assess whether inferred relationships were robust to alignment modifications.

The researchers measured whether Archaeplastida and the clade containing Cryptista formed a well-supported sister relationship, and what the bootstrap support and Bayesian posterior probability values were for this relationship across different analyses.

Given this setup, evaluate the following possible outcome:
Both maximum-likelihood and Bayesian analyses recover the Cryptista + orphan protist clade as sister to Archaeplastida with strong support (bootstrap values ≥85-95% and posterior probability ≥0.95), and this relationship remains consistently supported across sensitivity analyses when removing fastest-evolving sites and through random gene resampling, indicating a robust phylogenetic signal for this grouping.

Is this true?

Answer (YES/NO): YES